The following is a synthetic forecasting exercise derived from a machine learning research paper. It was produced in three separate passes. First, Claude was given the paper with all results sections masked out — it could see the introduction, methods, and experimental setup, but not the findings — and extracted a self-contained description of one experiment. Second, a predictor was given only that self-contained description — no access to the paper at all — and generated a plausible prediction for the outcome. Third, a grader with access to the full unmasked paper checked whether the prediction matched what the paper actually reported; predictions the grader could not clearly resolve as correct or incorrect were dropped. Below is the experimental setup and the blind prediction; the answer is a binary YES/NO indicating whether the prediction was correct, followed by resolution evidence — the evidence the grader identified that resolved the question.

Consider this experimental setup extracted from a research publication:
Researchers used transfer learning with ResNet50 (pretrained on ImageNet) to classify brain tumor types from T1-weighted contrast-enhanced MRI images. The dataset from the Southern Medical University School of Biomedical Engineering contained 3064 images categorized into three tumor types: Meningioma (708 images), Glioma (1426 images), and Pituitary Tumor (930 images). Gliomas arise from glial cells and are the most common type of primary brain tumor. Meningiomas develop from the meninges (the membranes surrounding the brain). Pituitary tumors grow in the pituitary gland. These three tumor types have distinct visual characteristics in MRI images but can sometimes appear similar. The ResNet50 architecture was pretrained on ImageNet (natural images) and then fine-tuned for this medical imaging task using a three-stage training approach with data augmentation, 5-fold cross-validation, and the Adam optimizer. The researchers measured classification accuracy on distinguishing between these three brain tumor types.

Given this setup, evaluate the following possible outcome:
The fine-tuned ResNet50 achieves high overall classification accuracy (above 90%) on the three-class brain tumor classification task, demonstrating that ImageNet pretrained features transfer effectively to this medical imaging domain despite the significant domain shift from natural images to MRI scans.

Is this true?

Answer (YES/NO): YES